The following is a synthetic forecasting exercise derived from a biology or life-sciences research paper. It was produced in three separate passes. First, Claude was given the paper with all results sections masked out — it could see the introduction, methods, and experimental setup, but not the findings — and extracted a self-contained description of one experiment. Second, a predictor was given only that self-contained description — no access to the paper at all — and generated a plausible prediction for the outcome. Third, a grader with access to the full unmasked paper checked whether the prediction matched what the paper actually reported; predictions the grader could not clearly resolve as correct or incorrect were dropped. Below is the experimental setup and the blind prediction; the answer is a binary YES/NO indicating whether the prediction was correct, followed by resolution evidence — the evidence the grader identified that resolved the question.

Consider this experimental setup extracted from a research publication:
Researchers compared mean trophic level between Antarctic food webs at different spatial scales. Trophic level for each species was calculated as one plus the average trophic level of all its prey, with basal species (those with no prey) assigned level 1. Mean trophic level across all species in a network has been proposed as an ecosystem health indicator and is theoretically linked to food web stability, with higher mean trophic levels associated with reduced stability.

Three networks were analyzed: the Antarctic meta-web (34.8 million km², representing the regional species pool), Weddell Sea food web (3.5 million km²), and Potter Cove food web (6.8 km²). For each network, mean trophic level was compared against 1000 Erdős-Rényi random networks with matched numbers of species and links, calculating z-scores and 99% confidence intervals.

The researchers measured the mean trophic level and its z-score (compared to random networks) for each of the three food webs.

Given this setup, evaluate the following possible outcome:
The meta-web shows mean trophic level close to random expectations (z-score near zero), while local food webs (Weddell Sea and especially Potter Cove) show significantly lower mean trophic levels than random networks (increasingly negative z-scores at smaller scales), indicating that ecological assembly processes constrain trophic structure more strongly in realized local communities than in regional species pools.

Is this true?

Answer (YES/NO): NO